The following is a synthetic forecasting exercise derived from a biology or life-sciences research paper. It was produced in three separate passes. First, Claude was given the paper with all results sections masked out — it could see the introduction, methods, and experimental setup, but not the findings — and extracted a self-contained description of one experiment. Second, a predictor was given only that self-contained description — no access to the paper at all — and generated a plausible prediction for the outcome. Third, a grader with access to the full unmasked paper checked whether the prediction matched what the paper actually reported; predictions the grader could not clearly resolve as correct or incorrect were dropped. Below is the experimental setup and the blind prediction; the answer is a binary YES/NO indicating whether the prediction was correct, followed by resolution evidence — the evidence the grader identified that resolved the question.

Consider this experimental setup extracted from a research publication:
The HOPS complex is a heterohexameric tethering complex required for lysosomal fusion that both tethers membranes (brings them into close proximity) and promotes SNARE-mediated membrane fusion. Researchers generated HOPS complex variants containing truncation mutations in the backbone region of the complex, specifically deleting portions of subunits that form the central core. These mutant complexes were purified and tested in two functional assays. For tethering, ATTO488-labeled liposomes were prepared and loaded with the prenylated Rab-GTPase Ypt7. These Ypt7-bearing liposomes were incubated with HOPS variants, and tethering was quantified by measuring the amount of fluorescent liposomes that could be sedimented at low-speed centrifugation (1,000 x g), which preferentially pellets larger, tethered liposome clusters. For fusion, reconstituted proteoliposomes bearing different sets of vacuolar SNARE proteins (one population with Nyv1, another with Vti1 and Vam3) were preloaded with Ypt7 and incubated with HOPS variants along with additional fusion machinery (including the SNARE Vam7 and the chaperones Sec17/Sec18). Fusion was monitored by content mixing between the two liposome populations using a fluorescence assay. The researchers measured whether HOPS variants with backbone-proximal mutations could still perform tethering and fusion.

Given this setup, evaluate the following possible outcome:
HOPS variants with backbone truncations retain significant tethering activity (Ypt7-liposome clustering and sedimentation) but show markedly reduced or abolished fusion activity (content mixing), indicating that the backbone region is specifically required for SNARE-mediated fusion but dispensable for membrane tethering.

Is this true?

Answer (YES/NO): YES